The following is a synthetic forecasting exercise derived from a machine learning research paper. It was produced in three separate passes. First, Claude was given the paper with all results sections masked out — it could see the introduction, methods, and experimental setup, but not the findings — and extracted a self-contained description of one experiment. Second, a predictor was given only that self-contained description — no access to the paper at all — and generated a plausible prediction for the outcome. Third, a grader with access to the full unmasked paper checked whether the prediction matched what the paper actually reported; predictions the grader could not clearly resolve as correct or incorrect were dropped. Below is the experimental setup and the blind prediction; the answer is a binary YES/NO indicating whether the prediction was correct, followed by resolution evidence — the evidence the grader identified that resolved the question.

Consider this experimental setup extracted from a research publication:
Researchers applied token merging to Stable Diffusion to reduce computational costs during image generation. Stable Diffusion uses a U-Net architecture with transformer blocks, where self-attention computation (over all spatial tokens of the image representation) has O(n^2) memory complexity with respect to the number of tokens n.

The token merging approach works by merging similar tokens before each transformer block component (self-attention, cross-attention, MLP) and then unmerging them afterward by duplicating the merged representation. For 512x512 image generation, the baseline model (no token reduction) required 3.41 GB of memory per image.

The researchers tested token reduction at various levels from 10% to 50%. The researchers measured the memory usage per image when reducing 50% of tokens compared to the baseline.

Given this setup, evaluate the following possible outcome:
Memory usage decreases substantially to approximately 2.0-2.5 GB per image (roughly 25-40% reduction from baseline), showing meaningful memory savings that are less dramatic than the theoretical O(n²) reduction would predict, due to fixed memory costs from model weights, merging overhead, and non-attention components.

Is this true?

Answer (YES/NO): NO